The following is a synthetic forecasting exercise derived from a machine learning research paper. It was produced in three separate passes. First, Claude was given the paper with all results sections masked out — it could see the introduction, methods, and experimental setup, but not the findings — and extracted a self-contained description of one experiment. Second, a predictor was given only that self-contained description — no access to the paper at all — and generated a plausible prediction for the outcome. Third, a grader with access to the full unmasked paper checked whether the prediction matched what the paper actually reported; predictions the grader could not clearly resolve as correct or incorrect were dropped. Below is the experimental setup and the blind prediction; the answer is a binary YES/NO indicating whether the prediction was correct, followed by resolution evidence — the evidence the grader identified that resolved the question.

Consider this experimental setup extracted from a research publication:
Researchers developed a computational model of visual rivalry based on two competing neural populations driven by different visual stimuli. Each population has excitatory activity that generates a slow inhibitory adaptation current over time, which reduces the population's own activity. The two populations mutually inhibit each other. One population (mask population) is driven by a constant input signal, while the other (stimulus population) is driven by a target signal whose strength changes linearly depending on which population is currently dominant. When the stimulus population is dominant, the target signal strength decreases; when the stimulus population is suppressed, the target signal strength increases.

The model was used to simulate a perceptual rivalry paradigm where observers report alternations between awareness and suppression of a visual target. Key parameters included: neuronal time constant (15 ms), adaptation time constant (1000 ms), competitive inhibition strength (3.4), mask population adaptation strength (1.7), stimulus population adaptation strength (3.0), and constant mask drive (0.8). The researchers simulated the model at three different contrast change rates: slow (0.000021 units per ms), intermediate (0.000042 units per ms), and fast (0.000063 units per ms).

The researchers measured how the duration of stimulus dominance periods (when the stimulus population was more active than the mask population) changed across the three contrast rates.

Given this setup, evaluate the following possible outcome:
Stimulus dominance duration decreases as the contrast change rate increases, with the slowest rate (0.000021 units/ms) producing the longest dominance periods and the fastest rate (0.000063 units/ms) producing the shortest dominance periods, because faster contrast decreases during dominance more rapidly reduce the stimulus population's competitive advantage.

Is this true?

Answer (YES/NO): YES